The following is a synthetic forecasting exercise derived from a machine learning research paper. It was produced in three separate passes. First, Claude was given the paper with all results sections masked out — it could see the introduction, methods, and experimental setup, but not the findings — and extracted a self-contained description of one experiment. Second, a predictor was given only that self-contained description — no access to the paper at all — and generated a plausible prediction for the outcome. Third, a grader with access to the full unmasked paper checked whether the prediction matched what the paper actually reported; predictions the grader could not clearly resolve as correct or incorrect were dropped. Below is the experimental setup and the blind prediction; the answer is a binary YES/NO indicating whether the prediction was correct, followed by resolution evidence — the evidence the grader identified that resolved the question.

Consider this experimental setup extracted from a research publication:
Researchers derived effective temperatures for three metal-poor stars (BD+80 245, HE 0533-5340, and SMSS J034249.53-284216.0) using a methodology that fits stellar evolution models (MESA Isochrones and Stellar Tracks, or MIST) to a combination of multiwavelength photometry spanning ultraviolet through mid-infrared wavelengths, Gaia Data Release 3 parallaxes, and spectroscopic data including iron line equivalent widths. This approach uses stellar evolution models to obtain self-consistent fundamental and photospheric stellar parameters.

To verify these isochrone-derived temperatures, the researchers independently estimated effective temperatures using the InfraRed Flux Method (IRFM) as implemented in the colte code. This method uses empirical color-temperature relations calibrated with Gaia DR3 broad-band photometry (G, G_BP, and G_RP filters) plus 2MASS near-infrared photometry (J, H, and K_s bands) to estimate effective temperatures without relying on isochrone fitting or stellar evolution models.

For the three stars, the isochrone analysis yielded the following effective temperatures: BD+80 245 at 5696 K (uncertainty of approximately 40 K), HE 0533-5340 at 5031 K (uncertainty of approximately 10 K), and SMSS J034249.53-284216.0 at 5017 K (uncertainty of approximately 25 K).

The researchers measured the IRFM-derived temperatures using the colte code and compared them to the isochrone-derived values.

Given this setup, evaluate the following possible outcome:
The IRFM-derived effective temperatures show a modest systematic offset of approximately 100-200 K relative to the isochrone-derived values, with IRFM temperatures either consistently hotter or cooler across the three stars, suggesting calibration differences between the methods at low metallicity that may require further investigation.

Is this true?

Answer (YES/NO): NO